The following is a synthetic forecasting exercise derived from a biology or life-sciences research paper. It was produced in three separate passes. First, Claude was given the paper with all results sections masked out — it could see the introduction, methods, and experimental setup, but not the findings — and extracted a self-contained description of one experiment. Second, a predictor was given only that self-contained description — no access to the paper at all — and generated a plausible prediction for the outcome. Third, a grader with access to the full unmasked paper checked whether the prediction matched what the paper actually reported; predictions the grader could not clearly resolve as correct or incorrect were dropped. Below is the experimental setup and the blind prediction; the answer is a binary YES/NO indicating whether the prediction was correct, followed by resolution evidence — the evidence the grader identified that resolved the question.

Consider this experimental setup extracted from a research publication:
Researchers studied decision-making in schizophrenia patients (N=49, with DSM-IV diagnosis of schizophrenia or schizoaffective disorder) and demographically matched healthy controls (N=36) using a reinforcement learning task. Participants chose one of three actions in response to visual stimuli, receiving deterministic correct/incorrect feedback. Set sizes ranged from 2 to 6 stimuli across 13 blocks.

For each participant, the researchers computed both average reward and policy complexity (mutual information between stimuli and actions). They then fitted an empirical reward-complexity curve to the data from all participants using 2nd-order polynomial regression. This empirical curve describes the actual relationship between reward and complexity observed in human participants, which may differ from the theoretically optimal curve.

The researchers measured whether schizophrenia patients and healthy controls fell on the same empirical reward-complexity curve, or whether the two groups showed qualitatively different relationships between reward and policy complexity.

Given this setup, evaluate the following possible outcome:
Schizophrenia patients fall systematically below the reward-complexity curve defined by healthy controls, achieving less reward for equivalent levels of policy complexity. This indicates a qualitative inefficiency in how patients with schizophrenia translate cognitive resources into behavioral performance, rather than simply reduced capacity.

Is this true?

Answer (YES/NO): NO